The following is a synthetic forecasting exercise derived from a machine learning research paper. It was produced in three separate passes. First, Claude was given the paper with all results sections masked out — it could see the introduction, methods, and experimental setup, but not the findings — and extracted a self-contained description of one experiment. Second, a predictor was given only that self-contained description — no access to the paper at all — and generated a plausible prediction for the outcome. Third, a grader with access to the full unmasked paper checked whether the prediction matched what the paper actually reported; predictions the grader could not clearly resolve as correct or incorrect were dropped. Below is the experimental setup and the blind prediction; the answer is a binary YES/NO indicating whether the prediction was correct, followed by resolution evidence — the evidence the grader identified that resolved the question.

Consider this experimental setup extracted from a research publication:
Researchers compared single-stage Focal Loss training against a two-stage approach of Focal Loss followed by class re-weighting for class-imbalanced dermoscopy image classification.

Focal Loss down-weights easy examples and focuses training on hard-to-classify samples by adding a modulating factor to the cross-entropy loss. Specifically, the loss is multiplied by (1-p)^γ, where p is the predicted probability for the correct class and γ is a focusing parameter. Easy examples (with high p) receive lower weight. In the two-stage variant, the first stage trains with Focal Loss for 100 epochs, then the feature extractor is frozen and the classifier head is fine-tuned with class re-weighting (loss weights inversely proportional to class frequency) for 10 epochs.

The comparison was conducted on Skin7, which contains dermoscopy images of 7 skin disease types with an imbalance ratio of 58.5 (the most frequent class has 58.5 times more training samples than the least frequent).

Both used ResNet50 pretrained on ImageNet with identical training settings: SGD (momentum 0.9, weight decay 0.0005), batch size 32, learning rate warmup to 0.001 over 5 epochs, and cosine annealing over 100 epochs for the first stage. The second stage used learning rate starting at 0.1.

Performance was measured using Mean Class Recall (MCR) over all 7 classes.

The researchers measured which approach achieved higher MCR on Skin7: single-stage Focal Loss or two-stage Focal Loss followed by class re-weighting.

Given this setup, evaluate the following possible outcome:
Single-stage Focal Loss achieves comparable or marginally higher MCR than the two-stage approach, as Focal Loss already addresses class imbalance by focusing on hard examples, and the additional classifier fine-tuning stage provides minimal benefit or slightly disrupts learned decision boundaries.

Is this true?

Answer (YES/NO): NO